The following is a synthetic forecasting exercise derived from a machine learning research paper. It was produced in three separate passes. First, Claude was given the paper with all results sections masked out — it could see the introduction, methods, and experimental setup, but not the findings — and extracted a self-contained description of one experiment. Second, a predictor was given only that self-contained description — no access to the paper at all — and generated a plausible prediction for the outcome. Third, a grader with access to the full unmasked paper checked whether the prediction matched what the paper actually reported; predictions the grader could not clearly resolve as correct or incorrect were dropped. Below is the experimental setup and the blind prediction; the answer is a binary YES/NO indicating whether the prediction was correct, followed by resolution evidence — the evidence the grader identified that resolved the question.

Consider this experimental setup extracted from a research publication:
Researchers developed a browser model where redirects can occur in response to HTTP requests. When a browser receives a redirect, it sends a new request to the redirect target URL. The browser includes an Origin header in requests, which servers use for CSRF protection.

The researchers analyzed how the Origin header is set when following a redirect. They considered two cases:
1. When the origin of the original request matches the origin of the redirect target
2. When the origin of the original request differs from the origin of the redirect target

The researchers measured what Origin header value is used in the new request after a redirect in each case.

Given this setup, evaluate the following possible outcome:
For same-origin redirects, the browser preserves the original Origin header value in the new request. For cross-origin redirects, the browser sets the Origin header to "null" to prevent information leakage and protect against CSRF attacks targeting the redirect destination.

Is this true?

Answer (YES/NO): YES